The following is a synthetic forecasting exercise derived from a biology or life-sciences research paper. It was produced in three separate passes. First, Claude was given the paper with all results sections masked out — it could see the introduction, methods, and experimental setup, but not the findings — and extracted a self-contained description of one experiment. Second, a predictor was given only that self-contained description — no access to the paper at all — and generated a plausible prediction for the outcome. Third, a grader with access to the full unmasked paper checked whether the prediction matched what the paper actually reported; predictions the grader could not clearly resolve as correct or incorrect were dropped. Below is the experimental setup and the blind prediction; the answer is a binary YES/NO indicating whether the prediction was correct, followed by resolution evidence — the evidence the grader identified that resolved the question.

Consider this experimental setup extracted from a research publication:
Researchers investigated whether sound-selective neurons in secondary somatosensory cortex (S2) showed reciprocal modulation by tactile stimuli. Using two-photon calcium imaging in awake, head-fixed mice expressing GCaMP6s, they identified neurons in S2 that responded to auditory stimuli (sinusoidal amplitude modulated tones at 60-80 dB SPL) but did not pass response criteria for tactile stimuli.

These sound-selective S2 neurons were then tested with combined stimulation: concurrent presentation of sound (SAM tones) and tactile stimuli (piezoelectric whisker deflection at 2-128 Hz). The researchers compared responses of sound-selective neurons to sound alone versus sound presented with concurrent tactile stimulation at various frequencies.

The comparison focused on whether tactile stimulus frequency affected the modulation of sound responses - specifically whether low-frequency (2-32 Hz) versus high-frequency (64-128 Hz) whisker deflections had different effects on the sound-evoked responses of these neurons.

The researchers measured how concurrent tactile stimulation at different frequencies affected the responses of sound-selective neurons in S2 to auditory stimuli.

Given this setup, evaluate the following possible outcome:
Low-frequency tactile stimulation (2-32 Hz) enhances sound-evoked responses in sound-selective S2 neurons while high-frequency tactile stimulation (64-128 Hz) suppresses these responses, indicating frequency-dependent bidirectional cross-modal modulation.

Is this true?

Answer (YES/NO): NO